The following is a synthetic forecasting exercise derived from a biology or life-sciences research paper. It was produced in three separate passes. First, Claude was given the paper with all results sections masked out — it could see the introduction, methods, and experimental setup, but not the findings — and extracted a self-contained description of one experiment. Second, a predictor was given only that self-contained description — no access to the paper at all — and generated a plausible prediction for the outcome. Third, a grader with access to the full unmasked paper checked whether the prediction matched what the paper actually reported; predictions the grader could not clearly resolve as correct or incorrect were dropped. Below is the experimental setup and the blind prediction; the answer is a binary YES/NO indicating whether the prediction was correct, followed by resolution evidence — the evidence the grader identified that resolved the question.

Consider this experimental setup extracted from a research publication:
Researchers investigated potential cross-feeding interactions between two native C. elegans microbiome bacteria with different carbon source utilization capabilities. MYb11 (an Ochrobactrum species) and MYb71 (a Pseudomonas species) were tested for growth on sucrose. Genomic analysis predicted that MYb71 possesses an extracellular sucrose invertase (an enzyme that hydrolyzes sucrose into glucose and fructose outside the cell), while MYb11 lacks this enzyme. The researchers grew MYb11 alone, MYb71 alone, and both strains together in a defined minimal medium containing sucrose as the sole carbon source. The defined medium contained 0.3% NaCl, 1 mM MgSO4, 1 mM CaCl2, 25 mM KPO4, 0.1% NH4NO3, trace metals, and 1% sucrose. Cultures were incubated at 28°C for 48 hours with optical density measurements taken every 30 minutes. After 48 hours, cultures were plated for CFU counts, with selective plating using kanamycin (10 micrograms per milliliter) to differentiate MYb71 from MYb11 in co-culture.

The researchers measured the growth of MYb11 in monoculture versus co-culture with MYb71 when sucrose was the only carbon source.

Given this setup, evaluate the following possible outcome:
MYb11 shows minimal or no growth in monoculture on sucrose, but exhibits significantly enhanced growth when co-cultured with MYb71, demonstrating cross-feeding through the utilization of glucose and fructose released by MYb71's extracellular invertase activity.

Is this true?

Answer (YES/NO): YES